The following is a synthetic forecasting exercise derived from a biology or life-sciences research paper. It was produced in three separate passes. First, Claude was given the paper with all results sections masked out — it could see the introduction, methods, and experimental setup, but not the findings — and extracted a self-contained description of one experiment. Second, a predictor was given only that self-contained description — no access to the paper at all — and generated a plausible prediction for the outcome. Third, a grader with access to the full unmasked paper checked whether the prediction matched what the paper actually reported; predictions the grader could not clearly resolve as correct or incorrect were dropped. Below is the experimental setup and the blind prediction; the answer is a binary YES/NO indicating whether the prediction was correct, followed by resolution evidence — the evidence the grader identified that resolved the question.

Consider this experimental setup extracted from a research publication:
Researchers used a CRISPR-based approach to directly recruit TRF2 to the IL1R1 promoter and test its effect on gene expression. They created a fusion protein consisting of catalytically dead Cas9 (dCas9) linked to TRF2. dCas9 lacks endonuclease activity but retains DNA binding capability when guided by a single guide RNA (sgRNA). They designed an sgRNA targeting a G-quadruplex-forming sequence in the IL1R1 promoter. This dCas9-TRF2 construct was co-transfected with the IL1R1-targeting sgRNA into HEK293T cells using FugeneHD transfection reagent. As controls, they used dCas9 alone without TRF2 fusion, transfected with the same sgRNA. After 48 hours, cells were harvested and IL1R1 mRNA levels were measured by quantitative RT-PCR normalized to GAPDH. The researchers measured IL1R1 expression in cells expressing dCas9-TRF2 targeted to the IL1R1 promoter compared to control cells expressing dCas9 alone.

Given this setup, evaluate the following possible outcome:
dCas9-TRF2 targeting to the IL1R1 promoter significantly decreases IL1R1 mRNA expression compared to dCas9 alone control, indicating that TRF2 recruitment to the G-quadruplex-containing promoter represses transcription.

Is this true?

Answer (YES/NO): NO